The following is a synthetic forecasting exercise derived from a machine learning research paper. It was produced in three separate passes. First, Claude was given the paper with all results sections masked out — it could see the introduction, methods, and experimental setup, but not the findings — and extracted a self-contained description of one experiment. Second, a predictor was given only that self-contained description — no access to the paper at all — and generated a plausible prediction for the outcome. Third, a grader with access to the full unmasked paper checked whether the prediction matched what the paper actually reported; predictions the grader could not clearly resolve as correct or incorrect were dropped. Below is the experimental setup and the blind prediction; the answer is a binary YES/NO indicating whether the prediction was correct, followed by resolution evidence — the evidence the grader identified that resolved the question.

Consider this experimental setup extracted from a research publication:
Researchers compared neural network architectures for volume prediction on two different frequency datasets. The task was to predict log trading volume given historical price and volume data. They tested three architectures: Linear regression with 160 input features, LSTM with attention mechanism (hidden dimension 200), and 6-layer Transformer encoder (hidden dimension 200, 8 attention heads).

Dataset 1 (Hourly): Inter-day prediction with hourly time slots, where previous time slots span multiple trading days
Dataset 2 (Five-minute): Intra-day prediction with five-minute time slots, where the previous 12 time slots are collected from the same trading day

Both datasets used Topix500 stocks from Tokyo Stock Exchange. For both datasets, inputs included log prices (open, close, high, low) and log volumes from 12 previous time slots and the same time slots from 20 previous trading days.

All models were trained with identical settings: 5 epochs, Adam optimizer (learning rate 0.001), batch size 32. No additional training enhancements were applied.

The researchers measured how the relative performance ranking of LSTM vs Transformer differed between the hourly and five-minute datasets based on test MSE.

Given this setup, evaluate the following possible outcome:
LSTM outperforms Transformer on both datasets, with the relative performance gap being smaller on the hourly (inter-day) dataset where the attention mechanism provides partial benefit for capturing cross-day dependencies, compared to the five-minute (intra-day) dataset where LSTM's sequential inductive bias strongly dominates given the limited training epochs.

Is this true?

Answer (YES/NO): NO